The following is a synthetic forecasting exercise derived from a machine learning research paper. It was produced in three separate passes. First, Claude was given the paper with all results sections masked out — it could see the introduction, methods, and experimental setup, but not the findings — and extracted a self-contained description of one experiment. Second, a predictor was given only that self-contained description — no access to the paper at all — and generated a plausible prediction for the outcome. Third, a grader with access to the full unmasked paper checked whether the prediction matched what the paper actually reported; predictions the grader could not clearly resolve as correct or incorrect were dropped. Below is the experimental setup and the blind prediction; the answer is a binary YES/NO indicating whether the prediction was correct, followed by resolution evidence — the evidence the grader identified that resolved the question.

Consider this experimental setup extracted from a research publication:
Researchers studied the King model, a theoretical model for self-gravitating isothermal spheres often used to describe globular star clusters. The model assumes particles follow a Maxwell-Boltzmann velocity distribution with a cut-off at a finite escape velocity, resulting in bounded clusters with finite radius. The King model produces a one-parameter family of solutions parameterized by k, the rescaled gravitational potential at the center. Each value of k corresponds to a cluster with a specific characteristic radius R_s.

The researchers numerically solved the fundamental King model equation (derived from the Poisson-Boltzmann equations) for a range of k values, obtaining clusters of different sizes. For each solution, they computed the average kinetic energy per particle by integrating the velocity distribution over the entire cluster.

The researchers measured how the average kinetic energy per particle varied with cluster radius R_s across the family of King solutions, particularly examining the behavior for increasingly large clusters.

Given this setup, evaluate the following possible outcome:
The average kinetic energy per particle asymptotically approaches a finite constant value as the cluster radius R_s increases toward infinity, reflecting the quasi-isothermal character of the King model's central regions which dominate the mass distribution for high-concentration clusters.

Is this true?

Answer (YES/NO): YES